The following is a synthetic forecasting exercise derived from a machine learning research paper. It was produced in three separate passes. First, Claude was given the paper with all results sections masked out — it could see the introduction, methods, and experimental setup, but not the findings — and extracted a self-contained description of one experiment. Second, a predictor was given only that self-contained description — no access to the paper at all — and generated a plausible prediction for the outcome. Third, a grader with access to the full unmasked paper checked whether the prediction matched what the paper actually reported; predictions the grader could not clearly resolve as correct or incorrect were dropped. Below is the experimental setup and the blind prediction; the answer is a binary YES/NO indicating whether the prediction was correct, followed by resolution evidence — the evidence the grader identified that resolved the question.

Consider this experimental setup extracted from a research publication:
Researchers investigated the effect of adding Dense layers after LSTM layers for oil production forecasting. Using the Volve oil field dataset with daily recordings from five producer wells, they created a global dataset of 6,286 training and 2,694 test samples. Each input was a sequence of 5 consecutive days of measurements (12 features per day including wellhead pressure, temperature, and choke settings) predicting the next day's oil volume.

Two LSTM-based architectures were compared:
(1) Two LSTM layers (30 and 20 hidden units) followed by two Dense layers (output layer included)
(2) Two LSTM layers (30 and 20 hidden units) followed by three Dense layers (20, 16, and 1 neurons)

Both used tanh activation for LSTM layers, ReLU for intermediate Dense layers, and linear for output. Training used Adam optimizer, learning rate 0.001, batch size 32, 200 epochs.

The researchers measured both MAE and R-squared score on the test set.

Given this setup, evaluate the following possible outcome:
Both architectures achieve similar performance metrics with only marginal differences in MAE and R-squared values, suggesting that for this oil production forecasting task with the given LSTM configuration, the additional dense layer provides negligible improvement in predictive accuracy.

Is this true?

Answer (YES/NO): YES